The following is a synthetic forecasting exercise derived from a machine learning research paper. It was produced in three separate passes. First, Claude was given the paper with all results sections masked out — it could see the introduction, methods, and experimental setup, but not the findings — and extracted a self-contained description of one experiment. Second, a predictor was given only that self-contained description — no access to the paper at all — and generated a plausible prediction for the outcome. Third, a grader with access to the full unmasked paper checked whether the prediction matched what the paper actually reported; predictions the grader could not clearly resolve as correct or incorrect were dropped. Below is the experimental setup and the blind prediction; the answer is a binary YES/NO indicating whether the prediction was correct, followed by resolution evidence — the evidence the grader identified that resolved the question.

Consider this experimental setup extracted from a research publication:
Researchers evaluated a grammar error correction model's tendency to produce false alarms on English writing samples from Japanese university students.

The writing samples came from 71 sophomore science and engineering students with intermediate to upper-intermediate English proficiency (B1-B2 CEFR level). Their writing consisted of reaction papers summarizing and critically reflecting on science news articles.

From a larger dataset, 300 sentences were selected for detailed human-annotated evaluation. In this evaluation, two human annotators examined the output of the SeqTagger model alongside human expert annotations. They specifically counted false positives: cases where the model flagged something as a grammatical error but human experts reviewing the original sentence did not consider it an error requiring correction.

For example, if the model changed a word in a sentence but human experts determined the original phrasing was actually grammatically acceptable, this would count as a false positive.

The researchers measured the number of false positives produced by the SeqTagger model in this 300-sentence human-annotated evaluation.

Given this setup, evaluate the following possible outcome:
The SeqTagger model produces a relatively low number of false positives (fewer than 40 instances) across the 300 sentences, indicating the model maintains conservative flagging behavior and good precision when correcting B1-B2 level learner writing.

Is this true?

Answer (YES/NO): YES